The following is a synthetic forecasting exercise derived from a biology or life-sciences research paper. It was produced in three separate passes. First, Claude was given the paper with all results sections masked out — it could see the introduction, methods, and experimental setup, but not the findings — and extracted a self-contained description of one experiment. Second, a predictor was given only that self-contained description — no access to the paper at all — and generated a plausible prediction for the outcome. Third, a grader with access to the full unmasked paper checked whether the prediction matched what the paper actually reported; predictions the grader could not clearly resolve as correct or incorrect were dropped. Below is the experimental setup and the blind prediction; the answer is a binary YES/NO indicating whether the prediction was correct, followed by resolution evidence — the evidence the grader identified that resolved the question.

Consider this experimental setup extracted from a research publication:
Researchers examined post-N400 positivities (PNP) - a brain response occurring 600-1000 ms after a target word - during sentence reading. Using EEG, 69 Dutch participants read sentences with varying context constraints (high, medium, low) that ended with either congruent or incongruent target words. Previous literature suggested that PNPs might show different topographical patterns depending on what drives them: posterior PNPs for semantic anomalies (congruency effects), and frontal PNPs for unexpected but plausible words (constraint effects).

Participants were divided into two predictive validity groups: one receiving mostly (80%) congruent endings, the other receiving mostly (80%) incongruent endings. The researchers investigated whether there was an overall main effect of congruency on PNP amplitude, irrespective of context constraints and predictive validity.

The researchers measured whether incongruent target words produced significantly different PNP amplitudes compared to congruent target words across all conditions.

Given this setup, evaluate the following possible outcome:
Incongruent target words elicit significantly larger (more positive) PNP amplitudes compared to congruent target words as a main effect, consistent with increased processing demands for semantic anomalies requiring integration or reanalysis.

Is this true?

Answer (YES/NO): NO